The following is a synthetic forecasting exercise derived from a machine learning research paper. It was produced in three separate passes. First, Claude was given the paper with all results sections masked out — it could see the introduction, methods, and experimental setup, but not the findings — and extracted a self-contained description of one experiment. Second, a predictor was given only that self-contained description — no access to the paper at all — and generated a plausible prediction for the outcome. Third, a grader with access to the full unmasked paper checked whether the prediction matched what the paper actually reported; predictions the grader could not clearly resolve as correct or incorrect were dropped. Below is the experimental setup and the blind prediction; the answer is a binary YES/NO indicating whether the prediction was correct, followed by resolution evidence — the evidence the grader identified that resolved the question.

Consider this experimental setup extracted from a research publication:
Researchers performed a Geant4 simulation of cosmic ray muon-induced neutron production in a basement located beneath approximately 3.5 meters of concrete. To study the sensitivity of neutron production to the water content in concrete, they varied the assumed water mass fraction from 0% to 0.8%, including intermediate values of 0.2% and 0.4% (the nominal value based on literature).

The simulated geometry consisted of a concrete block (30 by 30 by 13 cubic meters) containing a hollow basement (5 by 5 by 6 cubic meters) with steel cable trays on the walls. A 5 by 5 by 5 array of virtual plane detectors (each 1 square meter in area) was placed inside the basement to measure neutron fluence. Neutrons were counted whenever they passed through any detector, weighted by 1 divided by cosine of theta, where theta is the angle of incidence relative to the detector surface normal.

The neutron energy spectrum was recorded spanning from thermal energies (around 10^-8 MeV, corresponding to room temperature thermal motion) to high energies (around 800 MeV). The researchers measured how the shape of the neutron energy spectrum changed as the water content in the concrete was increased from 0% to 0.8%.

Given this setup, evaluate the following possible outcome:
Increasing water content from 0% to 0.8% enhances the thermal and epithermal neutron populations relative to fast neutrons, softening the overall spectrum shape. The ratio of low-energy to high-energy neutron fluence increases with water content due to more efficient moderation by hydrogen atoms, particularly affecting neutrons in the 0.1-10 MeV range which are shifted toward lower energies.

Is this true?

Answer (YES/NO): YES